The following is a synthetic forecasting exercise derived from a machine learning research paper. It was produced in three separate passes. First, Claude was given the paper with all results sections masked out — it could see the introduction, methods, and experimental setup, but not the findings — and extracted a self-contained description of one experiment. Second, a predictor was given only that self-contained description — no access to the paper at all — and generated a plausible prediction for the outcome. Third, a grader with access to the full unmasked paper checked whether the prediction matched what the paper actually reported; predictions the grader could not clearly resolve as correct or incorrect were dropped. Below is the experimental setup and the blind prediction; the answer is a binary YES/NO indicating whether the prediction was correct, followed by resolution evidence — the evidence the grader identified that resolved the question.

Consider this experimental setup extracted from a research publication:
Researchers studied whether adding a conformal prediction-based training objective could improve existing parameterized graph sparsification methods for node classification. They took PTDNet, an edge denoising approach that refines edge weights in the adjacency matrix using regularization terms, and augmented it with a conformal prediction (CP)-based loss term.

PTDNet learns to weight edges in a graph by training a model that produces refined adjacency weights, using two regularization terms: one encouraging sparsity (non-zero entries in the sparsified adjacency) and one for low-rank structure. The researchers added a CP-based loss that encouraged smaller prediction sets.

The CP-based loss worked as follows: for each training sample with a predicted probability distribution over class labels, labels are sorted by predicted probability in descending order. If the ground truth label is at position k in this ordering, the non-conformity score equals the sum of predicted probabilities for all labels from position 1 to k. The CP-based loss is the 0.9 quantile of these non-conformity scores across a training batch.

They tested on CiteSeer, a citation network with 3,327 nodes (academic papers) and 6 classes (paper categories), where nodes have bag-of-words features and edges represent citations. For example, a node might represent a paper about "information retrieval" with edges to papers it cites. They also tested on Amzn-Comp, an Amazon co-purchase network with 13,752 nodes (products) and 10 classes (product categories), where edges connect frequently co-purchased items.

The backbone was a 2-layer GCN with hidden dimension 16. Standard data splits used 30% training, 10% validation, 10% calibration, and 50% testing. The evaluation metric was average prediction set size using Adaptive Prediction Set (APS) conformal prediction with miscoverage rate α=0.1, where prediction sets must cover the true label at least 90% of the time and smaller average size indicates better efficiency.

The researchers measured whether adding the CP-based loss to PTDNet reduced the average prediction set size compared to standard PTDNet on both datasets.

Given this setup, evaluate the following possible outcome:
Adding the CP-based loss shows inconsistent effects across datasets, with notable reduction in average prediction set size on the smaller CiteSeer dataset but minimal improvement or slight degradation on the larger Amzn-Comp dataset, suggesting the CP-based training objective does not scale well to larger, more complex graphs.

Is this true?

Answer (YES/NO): NO